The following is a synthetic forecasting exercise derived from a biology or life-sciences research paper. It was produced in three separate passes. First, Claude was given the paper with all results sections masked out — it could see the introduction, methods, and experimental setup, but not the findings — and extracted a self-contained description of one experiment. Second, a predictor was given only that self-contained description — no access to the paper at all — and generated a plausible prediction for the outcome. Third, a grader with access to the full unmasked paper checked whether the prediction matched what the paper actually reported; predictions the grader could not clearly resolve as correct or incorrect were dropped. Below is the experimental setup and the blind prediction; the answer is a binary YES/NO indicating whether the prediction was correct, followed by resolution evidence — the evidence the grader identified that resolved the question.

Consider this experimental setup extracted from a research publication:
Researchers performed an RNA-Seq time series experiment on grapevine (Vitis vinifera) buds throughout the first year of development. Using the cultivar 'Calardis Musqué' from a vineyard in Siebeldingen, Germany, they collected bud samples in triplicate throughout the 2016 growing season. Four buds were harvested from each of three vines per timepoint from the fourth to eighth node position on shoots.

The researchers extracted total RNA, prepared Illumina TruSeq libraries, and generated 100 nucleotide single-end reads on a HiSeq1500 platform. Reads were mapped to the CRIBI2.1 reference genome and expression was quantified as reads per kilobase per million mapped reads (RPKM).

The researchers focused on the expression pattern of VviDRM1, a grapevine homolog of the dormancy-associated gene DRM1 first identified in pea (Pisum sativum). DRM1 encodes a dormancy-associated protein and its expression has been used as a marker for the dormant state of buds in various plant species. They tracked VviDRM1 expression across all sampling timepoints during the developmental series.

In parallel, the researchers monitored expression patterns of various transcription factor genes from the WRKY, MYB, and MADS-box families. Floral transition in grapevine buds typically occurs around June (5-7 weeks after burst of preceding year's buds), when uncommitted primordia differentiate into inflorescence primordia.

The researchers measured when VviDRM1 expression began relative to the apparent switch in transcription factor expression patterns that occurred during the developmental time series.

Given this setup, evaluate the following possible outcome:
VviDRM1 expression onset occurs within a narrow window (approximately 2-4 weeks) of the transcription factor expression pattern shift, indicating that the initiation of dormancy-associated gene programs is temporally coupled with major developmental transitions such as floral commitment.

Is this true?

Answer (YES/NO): YES